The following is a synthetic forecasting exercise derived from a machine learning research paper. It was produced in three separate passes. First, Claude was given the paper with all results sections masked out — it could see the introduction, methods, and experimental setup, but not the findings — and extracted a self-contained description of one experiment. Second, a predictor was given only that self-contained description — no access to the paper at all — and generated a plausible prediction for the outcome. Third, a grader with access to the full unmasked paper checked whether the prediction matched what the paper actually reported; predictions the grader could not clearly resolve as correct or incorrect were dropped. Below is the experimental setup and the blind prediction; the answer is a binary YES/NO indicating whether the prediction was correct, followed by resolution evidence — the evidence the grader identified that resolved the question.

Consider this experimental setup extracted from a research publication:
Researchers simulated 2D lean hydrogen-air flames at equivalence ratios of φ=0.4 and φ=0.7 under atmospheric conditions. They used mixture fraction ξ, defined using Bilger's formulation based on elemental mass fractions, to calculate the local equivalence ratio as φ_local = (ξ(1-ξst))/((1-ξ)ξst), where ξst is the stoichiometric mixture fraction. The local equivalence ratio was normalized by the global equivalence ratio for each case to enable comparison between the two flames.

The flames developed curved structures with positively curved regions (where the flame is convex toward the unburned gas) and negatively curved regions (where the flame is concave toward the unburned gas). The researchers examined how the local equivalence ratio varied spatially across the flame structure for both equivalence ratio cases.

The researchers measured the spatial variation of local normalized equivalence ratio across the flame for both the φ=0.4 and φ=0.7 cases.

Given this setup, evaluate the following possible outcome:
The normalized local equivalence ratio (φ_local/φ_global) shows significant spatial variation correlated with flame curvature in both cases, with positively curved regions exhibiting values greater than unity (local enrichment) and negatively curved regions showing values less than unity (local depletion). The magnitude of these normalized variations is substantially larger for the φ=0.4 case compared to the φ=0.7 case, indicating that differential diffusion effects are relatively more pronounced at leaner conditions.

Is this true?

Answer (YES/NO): YES